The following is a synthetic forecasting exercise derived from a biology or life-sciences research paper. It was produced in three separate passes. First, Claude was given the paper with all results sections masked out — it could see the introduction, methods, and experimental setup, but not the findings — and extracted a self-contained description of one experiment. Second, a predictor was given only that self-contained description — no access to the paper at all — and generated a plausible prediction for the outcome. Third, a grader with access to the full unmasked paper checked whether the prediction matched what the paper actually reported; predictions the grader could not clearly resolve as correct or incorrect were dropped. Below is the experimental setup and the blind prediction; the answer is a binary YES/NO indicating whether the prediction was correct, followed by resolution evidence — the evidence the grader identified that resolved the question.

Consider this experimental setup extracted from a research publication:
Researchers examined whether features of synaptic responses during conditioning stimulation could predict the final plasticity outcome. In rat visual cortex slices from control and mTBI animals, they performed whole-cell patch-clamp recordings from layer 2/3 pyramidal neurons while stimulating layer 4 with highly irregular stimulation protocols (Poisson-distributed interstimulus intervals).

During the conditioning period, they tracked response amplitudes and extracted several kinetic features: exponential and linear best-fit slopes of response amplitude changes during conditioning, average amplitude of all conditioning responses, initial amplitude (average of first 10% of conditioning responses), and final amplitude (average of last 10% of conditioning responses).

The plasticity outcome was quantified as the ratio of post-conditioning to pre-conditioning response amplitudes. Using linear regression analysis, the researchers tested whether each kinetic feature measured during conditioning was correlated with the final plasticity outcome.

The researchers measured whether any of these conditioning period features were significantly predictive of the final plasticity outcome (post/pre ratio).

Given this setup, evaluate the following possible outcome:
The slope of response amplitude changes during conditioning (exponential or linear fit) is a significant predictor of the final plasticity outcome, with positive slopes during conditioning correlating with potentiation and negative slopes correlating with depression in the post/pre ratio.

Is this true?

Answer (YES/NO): NO